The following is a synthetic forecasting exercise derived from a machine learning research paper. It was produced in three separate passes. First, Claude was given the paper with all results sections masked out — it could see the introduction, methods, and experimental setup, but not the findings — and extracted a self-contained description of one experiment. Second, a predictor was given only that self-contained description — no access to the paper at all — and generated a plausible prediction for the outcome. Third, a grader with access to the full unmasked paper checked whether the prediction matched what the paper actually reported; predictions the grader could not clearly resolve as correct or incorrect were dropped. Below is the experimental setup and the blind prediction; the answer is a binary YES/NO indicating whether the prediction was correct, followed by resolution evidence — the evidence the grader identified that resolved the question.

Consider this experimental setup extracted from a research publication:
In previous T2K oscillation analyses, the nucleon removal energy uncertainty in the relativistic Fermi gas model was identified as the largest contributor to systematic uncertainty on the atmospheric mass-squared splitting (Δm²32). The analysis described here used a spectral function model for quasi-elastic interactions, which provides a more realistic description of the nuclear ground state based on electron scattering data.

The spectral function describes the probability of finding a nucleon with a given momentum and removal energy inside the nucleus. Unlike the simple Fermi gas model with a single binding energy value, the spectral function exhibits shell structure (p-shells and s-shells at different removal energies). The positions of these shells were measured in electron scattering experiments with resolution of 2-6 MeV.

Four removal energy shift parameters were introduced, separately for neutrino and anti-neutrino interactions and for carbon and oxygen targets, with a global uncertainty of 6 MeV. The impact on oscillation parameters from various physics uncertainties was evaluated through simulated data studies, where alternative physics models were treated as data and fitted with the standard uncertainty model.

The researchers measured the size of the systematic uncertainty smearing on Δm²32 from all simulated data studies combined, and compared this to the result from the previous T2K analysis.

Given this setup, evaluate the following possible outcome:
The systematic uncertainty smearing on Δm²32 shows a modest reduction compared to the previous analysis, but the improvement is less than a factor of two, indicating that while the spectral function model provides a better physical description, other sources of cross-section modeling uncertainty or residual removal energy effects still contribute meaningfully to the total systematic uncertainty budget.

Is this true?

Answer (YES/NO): NO